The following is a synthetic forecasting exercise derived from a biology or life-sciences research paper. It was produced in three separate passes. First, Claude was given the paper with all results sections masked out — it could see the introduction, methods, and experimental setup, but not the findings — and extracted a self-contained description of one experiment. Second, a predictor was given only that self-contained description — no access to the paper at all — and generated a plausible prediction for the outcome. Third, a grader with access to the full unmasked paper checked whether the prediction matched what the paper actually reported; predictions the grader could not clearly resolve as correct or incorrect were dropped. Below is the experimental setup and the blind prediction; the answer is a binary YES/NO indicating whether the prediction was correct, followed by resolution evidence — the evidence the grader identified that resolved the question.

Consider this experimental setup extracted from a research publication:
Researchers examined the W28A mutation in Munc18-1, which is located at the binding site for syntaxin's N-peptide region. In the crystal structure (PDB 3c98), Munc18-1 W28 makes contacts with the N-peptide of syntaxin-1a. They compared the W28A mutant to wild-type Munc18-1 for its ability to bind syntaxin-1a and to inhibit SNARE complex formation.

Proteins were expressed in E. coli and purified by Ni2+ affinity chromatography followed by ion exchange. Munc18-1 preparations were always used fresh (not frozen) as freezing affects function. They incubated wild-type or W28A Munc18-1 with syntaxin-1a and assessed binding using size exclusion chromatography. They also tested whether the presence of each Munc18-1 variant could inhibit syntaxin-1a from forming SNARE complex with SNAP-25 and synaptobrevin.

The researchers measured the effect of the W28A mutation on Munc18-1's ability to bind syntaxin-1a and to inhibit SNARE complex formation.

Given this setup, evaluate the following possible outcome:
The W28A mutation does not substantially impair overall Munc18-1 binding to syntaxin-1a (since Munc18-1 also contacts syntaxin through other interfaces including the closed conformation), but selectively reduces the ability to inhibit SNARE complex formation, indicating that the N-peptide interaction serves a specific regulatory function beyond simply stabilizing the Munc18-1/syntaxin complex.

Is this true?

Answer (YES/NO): NO